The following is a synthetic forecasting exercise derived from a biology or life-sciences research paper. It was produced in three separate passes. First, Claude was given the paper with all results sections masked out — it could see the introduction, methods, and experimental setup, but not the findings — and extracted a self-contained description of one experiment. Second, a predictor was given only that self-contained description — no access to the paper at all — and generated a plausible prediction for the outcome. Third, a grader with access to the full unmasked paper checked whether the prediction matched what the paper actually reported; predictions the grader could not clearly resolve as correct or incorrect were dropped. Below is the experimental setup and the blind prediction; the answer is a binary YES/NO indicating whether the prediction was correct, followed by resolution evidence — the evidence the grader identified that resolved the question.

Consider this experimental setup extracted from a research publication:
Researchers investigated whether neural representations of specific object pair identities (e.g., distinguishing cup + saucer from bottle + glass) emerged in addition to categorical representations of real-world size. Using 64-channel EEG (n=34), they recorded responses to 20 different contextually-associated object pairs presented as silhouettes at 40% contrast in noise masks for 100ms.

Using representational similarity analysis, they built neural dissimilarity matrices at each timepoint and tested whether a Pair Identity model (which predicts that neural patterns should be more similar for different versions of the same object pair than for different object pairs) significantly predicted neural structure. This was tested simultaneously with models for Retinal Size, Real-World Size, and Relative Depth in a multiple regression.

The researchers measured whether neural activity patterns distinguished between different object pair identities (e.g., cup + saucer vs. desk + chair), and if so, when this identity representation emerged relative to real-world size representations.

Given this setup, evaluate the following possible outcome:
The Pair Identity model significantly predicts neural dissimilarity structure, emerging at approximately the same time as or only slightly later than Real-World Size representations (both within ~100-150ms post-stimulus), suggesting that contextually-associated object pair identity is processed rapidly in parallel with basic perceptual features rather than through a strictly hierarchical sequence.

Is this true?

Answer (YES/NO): NO